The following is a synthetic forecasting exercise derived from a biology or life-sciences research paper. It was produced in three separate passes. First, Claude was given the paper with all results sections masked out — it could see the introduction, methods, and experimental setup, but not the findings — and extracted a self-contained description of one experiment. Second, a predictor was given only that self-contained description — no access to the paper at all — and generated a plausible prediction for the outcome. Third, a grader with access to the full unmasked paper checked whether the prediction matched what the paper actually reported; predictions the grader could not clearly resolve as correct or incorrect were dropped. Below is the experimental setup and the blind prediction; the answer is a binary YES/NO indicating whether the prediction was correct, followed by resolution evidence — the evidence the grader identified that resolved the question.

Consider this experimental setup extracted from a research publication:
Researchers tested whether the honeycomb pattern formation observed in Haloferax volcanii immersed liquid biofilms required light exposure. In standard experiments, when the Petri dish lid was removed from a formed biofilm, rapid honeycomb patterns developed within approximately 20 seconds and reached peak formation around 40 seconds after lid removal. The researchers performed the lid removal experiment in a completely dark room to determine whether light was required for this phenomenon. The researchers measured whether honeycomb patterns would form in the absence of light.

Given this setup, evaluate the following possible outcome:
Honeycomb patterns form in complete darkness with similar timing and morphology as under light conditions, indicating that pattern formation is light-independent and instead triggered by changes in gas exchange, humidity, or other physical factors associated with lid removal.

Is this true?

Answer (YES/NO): YES